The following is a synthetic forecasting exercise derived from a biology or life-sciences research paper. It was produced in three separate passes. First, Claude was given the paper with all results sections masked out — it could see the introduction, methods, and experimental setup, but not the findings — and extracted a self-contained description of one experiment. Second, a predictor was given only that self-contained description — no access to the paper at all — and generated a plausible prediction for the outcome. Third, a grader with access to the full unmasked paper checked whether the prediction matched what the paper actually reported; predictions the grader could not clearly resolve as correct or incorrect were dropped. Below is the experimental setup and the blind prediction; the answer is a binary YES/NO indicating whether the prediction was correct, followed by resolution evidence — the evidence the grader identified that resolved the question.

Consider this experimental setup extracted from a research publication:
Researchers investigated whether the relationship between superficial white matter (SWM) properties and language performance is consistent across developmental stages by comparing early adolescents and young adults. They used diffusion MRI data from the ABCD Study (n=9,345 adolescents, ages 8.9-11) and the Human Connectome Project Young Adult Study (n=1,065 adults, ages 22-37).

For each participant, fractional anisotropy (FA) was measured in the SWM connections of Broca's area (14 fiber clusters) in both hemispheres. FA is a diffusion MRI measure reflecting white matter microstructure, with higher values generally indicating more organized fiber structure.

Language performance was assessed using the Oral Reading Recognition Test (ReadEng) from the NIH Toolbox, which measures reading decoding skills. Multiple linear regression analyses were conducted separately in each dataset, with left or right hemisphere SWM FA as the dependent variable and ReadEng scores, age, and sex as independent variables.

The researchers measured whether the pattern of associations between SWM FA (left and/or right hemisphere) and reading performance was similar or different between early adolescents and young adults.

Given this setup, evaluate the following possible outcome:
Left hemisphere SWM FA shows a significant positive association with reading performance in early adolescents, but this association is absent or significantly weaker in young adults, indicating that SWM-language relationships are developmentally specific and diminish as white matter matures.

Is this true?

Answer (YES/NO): NO